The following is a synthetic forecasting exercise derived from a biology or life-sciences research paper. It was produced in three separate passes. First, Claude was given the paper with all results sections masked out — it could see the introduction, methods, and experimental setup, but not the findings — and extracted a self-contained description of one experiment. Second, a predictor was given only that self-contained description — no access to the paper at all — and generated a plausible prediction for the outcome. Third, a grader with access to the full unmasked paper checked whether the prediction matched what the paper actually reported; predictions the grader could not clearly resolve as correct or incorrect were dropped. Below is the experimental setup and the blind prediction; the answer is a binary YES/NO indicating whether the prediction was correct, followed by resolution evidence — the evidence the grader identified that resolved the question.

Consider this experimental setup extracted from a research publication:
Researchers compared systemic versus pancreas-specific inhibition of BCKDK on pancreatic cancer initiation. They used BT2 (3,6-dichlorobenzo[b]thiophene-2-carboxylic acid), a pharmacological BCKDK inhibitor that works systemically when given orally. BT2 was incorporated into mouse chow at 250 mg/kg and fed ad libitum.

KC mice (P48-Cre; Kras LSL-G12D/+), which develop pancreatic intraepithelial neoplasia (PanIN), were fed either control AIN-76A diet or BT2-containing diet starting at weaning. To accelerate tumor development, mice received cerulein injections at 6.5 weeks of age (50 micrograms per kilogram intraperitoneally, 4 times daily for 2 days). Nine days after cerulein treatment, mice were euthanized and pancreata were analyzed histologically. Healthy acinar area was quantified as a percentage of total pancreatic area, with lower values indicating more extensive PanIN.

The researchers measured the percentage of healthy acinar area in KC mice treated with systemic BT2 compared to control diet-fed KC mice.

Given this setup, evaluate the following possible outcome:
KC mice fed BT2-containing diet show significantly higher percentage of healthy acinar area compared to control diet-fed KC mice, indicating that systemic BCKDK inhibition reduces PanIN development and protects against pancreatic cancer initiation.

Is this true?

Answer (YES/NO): YES